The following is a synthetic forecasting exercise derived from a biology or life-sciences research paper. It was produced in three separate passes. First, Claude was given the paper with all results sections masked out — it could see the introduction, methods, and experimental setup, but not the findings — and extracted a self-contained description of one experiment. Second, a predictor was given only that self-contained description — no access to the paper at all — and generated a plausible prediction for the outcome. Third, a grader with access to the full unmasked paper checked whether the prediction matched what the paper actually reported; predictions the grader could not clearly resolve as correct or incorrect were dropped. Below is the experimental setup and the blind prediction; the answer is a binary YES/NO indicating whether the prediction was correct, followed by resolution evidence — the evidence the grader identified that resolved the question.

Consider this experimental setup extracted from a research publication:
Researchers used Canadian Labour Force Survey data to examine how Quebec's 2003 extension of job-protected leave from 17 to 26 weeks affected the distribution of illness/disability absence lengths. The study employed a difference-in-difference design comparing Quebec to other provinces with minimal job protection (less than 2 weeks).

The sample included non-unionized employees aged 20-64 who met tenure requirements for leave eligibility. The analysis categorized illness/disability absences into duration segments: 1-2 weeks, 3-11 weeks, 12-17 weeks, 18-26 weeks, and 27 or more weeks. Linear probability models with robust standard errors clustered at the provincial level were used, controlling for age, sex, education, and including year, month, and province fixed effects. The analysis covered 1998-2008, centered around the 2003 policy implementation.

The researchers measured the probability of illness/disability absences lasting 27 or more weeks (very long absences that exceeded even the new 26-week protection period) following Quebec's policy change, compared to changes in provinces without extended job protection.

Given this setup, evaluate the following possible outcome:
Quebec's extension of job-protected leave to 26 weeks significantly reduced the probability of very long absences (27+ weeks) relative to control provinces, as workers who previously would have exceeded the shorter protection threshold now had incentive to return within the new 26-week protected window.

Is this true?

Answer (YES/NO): YES